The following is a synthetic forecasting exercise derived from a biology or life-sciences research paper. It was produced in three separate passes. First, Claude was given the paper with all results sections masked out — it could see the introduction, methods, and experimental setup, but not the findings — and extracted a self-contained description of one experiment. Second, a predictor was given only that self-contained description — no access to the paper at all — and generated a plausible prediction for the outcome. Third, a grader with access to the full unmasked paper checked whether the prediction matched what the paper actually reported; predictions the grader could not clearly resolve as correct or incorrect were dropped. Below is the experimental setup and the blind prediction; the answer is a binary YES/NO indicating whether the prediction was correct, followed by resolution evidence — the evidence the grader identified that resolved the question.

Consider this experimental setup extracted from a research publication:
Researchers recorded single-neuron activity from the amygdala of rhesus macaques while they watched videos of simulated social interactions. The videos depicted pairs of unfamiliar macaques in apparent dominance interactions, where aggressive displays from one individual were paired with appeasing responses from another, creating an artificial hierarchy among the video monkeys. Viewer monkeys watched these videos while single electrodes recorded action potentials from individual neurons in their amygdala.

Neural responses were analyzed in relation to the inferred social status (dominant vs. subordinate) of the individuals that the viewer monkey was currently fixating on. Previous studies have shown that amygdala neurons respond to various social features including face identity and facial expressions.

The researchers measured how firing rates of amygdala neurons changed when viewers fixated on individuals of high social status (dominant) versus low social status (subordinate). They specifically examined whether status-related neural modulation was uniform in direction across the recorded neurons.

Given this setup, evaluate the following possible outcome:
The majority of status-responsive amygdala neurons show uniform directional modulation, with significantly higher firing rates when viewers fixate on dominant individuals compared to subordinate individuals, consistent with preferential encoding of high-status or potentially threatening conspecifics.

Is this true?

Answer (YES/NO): NO